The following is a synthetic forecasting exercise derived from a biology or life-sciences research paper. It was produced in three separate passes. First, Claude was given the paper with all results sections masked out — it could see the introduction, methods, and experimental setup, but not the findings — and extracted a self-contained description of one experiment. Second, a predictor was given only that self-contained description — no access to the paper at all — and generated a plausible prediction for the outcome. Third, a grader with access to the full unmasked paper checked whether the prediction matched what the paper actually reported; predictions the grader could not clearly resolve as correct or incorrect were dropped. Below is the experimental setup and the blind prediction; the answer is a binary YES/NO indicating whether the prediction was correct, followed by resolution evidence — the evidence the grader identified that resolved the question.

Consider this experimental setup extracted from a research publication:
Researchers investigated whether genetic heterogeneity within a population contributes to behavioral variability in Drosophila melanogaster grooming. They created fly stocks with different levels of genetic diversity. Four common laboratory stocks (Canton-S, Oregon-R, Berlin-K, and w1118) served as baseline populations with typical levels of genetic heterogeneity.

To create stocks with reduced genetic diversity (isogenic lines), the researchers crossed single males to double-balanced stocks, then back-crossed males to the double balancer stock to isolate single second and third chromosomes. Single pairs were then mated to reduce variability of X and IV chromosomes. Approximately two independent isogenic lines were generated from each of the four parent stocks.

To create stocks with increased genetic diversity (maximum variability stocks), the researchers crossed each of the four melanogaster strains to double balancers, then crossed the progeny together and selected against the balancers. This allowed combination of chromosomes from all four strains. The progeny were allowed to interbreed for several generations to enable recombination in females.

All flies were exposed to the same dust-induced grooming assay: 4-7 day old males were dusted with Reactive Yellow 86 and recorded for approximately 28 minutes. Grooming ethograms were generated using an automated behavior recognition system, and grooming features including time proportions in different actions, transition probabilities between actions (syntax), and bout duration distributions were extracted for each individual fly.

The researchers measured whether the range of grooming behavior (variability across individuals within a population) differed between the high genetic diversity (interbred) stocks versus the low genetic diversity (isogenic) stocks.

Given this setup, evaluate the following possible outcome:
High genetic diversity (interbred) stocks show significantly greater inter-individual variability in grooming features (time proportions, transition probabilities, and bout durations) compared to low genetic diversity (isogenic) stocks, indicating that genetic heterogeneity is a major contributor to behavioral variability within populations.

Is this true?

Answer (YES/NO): NO